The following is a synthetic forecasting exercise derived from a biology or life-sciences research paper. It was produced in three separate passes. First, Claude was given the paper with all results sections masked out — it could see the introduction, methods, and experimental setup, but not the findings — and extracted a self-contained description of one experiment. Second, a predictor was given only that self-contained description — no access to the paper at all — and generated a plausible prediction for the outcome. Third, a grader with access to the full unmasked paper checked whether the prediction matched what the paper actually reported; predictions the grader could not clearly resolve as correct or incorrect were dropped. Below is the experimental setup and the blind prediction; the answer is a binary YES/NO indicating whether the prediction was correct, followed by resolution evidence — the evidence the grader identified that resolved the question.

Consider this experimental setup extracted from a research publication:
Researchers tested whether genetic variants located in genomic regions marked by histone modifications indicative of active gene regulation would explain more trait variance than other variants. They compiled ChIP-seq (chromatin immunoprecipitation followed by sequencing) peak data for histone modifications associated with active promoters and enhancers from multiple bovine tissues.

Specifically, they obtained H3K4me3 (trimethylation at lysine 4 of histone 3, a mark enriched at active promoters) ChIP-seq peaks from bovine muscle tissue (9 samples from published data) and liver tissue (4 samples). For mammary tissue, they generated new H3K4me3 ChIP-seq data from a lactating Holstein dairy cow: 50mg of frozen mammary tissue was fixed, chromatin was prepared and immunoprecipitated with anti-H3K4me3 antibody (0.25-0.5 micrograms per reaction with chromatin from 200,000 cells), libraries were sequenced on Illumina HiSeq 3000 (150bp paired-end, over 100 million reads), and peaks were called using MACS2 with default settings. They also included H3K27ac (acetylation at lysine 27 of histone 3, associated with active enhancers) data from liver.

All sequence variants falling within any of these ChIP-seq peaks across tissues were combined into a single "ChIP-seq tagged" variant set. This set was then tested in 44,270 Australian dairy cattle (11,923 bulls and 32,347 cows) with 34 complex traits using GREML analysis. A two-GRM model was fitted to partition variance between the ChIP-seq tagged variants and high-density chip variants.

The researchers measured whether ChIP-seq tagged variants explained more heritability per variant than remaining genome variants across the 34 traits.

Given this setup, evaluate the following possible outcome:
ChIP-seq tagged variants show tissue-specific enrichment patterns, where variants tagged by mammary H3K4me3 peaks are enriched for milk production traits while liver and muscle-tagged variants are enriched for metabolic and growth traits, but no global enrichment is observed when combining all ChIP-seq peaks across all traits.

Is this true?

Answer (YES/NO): NO